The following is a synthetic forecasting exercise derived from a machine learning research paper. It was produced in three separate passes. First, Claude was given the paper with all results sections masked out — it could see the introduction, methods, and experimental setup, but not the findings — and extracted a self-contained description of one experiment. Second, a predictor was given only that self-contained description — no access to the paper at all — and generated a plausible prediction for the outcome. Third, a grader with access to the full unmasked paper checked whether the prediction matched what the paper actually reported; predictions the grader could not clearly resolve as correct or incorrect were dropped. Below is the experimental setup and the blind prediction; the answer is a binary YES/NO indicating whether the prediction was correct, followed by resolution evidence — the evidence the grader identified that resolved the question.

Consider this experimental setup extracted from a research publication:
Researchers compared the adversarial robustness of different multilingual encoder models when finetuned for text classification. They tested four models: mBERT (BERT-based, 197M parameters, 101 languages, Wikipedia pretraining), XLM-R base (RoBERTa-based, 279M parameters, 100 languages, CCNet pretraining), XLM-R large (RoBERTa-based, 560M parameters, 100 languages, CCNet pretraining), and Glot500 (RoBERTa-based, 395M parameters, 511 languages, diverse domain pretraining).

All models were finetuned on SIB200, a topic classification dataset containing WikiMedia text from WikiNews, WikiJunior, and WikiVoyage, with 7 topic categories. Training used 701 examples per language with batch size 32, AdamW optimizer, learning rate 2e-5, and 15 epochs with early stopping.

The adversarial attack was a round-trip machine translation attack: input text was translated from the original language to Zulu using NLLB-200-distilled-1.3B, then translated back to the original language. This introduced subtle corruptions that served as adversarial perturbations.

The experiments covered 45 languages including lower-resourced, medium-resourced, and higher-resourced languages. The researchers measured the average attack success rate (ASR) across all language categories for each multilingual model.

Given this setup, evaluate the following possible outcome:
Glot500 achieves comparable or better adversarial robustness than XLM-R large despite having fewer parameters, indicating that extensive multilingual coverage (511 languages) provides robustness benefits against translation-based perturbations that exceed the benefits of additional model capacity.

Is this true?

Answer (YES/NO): NO